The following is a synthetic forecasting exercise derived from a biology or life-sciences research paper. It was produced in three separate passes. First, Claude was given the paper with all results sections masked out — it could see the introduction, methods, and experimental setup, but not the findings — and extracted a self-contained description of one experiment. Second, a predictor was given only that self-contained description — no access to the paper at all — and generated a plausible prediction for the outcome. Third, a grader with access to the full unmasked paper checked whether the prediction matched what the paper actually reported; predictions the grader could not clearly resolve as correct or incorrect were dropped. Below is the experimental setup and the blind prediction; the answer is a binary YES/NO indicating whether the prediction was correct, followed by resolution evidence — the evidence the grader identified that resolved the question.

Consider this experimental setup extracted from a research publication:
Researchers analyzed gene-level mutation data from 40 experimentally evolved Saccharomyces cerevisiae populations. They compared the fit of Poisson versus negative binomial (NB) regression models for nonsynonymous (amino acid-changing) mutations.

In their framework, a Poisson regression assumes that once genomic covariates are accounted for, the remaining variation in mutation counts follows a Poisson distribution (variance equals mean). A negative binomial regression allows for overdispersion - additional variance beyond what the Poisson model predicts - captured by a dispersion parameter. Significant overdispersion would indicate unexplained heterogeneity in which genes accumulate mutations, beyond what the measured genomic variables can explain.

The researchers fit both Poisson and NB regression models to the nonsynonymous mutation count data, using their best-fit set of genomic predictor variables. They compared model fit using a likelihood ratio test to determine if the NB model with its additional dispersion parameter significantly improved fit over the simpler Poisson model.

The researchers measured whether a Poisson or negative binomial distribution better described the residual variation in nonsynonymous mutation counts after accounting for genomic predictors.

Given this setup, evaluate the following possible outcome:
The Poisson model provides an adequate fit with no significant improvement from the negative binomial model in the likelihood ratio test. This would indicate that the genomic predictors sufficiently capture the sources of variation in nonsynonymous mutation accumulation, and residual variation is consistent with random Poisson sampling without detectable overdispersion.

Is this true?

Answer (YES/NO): NO